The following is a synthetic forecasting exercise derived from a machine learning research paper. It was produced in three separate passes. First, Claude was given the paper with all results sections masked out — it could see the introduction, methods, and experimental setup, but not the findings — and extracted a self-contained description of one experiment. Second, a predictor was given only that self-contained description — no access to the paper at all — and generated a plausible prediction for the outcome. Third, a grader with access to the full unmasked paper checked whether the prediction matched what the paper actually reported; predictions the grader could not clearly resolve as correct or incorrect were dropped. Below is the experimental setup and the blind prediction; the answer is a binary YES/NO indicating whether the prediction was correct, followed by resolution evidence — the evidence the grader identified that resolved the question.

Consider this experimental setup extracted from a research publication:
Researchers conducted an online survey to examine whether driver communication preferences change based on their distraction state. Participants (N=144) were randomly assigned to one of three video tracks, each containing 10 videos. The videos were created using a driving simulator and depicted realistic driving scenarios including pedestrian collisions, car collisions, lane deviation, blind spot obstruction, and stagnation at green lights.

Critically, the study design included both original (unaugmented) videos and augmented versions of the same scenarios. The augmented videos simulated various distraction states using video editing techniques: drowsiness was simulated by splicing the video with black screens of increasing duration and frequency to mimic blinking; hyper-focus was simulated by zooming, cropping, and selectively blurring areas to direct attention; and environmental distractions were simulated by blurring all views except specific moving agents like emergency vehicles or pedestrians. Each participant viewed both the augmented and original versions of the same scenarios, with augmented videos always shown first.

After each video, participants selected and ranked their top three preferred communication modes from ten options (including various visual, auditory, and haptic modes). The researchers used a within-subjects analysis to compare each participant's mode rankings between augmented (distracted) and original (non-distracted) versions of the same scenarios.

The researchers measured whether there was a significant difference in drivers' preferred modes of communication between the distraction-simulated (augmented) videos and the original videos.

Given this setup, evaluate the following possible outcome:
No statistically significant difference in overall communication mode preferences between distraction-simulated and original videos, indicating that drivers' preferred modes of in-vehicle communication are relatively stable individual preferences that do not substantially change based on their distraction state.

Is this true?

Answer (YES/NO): NO